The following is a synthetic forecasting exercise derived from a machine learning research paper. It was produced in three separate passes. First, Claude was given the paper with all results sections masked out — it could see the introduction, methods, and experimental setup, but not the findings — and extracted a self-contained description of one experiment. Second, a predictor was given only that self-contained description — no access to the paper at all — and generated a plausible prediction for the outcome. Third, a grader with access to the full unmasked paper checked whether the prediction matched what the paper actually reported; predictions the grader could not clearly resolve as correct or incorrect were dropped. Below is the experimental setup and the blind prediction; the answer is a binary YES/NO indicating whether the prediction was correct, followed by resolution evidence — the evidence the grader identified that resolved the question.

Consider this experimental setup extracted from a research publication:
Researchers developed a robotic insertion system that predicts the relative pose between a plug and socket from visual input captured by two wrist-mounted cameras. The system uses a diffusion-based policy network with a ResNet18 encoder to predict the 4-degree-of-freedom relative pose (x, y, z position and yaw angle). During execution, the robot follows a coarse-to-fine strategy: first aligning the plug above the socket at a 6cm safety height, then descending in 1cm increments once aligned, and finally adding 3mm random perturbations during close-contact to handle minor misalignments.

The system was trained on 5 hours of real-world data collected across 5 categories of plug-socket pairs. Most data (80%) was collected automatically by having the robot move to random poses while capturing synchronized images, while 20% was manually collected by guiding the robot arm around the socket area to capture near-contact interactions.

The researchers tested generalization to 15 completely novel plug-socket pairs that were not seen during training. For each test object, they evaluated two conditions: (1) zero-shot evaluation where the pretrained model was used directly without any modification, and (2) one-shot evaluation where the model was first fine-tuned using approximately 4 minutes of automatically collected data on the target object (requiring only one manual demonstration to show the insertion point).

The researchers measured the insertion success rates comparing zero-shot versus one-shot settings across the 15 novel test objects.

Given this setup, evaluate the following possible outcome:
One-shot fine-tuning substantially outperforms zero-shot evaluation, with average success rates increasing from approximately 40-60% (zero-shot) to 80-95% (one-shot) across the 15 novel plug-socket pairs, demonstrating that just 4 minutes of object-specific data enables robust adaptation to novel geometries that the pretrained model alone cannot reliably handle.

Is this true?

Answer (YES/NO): NO